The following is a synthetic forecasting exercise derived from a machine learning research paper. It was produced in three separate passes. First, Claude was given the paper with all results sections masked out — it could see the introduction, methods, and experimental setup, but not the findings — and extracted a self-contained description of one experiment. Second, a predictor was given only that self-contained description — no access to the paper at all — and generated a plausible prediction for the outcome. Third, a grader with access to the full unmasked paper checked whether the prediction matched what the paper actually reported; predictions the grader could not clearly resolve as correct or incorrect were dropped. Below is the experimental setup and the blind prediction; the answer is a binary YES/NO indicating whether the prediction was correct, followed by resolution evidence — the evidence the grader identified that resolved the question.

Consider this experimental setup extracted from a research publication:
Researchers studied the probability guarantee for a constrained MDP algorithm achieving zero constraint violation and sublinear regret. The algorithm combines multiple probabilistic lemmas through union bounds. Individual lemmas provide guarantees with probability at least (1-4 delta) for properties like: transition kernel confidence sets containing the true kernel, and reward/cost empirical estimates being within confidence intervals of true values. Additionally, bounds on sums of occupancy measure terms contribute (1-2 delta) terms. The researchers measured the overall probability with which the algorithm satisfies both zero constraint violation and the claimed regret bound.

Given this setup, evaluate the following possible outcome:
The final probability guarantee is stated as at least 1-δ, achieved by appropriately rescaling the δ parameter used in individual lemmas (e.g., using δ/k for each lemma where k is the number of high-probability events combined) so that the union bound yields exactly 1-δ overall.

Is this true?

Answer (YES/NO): NO